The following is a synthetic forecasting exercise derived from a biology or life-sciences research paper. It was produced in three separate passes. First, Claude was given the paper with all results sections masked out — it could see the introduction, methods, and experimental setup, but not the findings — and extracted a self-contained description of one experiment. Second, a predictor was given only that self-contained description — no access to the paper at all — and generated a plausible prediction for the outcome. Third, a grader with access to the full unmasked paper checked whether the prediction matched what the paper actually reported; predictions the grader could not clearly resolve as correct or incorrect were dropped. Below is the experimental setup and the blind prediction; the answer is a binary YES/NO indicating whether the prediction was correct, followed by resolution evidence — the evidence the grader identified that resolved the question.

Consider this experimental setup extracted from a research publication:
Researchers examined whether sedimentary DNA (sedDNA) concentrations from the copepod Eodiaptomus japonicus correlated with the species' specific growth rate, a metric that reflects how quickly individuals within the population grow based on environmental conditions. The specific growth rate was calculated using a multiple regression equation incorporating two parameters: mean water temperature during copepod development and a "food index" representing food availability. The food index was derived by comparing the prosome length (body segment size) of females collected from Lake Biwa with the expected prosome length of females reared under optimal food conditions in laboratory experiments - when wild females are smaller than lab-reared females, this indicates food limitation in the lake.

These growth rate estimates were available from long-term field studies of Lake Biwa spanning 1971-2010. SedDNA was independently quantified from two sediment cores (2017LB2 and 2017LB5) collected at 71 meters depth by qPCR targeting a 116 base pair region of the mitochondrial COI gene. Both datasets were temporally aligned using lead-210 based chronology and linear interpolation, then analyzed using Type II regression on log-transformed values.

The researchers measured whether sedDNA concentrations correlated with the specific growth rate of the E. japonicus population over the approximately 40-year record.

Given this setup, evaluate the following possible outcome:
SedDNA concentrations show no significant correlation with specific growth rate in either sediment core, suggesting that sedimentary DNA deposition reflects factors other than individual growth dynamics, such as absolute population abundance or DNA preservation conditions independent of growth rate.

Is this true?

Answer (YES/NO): YES